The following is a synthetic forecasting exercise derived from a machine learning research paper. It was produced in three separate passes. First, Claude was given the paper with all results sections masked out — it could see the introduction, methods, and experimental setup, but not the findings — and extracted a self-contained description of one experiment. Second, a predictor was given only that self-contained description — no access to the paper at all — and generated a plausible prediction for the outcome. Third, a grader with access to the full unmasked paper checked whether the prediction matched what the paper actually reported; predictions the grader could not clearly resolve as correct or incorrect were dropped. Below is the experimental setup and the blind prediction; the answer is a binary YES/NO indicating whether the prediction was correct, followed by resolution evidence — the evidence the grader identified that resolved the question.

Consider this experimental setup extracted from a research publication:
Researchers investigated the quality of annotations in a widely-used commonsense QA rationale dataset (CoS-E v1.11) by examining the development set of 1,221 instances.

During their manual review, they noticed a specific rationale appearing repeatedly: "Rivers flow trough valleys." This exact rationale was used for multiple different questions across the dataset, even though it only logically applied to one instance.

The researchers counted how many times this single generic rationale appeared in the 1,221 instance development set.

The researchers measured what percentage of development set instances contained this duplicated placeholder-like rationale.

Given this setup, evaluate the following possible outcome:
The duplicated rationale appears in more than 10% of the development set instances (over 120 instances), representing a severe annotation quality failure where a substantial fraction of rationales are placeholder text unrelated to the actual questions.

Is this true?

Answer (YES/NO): NO